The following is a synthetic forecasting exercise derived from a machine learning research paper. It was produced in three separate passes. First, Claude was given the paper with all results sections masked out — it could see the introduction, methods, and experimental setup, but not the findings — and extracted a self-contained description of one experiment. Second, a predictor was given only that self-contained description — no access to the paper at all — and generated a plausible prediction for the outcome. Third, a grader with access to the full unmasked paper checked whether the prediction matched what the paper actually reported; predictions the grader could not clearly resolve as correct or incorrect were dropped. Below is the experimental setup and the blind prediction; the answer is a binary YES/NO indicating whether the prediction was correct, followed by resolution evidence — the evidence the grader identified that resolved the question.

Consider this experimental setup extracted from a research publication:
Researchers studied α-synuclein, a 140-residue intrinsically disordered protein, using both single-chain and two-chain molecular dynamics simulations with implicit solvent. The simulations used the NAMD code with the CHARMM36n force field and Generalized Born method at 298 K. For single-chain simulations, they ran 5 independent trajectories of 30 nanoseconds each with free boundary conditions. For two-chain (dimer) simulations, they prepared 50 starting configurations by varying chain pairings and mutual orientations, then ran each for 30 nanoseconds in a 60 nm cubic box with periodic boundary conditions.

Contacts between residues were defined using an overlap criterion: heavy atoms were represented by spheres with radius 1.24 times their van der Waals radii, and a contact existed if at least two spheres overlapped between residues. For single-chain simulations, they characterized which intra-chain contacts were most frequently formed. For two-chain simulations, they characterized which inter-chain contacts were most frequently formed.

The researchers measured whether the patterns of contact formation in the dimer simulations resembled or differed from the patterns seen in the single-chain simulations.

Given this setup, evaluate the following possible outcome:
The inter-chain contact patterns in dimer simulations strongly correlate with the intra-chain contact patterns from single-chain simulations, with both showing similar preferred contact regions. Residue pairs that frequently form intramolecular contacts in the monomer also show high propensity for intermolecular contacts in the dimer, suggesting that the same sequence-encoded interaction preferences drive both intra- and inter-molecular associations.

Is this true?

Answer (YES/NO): NO